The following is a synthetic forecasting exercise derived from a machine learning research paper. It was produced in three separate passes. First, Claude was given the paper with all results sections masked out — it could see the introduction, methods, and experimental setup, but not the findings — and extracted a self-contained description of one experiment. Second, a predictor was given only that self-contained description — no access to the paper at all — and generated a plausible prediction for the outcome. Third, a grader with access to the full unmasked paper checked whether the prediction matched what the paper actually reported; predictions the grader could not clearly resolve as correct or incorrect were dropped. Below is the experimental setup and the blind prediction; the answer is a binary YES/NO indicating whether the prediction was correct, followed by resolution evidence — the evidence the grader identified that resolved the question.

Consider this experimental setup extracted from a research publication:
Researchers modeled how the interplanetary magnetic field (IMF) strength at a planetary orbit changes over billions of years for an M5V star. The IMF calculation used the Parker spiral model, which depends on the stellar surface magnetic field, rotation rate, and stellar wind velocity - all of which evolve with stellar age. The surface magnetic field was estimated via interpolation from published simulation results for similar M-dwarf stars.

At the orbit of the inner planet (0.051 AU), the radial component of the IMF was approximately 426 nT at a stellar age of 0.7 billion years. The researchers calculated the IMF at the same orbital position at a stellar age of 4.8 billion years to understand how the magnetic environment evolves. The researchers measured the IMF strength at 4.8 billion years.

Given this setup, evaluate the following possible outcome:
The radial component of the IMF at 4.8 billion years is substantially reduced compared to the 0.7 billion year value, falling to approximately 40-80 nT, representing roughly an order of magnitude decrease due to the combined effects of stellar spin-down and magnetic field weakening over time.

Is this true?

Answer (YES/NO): NO